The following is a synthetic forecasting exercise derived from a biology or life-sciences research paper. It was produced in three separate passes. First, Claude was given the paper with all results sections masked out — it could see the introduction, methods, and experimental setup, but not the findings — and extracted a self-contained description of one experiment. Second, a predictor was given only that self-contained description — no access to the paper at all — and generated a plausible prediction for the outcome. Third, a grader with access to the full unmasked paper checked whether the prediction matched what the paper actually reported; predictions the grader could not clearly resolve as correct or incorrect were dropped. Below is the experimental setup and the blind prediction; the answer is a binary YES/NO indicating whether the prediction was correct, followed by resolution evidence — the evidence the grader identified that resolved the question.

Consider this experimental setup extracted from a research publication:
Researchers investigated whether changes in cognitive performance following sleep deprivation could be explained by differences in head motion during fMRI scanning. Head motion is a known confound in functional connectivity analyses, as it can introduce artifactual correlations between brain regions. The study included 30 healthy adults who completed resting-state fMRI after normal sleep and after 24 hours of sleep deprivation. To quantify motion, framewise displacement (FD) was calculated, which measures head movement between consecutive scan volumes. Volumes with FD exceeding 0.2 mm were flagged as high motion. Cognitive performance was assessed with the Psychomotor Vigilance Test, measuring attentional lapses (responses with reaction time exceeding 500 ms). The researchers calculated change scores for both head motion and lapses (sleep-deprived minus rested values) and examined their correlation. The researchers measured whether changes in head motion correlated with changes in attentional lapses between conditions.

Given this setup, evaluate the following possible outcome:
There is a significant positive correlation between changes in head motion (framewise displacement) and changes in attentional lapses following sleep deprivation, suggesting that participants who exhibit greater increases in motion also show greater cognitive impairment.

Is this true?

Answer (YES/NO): NO